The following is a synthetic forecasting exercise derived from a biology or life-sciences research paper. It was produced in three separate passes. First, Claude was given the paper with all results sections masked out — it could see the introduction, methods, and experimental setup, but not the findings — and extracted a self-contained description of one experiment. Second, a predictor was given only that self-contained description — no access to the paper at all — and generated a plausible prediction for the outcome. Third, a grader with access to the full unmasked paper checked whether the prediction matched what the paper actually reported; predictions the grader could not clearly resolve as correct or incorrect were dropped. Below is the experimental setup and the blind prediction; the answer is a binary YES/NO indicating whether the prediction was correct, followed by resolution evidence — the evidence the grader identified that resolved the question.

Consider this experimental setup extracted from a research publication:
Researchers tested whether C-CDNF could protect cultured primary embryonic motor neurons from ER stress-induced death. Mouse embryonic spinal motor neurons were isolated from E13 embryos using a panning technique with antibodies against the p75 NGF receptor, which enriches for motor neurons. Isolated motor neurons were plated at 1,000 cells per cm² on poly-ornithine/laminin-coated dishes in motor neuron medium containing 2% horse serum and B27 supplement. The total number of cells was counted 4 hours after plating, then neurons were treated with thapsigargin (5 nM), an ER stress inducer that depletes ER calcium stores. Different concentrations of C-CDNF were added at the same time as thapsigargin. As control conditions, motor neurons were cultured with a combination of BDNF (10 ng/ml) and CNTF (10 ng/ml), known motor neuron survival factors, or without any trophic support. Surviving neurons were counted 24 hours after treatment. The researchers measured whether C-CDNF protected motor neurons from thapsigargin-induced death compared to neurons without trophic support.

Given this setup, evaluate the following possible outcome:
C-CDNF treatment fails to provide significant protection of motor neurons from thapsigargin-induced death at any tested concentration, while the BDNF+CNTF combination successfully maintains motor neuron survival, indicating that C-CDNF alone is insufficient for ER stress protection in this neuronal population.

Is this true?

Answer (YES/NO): NO